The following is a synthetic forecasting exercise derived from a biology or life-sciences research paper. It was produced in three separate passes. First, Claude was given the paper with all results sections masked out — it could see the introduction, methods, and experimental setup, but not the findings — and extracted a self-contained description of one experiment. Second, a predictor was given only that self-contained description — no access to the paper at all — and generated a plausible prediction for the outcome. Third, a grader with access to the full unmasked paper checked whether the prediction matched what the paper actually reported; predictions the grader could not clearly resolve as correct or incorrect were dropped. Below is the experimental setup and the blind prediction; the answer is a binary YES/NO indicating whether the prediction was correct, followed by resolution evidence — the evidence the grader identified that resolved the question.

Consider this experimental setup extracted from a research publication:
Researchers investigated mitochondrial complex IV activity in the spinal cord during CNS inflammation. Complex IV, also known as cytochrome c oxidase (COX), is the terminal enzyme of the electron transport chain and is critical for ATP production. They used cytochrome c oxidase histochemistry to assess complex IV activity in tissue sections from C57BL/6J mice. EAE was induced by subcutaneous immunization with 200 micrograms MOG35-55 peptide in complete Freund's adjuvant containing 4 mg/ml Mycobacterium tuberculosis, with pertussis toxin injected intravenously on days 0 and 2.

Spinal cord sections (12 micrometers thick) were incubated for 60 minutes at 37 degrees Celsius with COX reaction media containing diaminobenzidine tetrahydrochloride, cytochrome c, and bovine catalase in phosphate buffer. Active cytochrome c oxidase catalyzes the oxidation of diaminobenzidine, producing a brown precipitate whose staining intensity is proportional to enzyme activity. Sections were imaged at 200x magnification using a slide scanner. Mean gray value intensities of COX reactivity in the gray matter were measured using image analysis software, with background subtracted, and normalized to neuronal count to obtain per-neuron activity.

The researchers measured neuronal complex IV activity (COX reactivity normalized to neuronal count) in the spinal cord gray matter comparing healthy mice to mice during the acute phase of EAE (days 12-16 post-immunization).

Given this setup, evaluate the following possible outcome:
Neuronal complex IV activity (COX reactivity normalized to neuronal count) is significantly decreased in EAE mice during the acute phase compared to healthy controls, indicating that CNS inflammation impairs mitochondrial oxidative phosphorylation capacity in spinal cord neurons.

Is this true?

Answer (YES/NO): YES